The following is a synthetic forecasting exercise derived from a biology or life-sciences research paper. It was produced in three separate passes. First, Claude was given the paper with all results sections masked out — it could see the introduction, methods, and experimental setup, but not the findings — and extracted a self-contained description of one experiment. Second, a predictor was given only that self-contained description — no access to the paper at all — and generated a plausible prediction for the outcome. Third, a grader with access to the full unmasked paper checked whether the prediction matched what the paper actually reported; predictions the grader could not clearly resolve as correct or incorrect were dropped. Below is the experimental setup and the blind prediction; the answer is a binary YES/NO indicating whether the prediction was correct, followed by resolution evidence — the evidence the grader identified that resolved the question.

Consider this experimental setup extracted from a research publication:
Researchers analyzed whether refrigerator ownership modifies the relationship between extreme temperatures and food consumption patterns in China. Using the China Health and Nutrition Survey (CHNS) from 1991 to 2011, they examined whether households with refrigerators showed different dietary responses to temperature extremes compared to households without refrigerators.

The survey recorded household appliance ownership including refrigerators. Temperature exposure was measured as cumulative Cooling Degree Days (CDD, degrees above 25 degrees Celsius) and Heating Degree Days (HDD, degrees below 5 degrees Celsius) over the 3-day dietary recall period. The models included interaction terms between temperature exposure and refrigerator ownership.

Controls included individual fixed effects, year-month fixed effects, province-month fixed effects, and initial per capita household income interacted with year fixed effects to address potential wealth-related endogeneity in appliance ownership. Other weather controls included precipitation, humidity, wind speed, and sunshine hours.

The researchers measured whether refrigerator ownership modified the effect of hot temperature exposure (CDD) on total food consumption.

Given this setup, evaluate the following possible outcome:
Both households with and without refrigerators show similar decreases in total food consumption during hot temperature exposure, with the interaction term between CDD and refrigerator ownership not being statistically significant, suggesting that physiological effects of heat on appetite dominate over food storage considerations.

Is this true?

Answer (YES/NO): NO